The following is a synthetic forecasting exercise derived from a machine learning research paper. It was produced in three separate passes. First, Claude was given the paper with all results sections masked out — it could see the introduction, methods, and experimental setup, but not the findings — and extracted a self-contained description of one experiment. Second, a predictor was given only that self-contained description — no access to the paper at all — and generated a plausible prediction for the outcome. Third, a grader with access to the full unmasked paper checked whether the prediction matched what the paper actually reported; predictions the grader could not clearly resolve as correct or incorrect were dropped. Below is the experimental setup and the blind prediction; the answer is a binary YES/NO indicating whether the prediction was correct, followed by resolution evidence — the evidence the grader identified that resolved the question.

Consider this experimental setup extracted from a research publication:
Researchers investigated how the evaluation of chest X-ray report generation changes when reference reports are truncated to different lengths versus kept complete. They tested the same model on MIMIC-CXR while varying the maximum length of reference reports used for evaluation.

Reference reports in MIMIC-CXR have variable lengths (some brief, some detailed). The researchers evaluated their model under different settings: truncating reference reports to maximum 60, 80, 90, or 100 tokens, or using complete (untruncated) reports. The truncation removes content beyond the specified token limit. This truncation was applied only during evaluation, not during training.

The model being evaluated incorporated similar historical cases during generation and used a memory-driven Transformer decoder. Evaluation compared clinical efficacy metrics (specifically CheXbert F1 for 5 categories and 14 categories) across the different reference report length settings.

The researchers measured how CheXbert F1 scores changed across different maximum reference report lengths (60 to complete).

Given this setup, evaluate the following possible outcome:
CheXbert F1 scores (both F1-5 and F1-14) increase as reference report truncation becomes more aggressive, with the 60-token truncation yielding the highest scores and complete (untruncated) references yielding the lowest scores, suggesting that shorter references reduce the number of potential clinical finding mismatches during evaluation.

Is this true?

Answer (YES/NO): NO